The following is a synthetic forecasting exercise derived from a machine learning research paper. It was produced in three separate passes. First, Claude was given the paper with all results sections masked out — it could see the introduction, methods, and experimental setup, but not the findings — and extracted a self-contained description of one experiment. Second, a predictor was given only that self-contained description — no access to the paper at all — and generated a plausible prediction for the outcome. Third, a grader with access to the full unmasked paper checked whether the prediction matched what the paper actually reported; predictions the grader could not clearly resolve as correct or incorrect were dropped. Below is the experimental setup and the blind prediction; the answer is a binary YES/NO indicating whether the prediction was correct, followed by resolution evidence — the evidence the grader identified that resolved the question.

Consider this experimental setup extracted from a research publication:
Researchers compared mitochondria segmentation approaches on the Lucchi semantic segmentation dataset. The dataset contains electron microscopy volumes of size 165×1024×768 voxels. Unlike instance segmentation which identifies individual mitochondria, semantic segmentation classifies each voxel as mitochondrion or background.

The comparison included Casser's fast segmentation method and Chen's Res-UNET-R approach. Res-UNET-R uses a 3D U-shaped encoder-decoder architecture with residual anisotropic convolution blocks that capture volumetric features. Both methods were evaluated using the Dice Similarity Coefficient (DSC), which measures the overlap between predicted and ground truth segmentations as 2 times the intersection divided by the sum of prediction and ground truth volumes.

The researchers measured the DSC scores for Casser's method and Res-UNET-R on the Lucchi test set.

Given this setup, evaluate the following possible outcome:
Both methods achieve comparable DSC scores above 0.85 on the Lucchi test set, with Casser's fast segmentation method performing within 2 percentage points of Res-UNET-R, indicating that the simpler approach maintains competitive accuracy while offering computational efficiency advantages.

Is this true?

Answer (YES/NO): YES